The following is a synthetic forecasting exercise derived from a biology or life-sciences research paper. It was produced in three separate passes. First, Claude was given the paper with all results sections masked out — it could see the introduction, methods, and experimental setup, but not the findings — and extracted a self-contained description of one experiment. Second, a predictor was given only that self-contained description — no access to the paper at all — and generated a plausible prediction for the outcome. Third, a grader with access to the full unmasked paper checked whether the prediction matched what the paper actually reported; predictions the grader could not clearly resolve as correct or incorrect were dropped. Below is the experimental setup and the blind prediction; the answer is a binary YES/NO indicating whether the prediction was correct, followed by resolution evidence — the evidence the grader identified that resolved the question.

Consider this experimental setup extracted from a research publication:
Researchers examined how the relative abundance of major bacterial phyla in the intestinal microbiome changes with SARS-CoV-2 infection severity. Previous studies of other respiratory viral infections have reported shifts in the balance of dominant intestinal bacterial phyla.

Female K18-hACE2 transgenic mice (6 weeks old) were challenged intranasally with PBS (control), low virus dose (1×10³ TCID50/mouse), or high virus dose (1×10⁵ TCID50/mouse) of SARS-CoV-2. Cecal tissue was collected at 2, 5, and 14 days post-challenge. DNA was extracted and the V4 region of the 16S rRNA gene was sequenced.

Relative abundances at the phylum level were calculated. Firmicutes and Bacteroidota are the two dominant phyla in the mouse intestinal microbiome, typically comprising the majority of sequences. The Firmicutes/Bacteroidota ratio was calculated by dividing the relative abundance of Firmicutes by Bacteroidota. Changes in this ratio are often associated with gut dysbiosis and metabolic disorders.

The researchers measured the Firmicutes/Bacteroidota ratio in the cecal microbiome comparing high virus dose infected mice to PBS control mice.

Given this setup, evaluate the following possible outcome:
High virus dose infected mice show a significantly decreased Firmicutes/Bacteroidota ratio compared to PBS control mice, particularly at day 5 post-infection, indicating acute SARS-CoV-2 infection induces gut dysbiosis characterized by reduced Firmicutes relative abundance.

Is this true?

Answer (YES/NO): NO